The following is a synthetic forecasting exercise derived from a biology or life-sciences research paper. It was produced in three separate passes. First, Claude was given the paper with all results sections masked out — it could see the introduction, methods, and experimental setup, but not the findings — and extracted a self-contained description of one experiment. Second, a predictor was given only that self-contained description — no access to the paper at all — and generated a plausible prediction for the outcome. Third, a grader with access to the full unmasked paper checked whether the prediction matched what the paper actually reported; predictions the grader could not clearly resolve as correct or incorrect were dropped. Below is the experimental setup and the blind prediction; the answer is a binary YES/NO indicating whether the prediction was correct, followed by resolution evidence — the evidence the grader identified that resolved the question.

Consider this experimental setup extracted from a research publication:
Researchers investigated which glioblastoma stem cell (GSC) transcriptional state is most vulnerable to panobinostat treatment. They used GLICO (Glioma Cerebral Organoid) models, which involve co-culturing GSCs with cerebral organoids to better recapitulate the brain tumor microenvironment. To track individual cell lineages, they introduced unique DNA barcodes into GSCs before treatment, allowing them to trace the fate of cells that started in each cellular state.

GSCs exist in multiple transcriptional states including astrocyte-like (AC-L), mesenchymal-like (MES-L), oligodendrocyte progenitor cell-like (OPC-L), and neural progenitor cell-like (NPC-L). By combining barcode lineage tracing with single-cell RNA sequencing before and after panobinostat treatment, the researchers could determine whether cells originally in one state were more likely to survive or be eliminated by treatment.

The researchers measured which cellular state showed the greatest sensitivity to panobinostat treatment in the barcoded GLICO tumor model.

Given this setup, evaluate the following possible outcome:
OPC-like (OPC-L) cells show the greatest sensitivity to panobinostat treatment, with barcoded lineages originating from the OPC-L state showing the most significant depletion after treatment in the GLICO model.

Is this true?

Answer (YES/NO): NO